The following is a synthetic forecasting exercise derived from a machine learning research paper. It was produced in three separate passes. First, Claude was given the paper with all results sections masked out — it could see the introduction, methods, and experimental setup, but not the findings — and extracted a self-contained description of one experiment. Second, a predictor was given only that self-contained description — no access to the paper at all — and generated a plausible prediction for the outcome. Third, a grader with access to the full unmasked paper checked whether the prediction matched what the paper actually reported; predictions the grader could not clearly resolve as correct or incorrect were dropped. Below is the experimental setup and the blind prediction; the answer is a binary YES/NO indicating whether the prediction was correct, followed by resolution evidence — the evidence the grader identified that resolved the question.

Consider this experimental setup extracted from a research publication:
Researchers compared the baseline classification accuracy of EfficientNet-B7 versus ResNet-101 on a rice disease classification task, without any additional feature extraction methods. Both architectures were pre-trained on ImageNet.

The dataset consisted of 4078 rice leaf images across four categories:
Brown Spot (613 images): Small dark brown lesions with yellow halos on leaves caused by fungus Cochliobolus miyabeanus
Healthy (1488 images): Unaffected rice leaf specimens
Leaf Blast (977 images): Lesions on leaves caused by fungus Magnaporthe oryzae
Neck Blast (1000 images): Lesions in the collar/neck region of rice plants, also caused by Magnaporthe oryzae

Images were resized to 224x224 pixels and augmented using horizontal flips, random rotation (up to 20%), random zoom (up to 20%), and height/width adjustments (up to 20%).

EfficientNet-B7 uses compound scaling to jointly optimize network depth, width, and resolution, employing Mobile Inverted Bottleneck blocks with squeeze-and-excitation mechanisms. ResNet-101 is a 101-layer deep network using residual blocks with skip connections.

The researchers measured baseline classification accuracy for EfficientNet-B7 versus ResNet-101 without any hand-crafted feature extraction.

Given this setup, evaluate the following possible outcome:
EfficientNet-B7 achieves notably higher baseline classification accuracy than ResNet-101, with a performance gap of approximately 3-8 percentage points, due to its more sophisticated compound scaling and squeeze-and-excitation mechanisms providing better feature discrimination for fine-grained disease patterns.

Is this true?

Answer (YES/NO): NO